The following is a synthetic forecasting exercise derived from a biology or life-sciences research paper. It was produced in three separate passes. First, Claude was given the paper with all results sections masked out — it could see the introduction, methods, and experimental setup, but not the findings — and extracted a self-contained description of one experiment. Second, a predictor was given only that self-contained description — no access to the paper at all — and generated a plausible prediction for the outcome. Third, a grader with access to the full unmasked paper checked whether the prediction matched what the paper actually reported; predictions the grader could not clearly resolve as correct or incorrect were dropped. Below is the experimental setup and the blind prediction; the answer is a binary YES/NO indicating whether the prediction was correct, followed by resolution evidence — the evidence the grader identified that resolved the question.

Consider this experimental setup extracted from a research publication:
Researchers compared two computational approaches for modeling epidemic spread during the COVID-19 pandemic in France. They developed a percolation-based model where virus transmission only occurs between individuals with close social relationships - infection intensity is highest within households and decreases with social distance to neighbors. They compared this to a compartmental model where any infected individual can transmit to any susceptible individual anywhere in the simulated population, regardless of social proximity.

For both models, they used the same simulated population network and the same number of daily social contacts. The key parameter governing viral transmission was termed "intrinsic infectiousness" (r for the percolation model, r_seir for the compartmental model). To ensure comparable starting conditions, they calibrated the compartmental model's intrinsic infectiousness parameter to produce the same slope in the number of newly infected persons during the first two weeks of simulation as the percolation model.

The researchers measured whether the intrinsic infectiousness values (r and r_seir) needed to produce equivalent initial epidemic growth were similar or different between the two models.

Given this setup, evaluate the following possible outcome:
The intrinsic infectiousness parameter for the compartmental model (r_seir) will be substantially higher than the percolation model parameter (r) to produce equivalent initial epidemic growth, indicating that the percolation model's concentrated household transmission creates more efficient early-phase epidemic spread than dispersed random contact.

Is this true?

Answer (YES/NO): NO